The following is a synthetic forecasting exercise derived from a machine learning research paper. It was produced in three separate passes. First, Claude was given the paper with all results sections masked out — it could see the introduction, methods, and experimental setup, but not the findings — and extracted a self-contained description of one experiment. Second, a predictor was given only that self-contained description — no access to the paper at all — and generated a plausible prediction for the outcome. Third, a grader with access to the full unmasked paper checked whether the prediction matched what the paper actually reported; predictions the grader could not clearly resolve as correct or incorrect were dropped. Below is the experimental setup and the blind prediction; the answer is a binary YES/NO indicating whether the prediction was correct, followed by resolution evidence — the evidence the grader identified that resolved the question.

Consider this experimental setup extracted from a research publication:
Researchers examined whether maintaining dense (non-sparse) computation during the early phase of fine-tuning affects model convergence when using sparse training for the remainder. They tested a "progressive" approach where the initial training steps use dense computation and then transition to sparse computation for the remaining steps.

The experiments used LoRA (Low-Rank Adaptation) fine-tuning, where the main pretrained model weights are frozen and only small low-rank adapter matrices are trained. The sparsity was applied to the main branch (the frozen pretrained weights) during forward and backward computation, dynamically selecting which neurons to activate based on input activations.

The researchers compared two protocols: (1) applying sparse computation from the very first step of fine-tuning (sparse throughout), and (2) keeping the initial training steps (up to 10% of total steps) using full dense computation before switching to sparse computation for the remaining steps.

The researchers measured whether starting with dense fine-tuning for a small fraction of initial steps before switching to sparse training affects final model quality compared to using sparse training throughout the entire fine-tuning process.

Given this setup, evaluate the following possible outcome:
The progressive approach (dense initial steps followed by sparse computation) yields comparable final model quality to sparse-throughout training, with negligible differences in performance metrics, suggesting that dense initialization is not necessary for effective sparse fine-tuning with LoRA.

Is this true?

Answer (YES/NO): NO